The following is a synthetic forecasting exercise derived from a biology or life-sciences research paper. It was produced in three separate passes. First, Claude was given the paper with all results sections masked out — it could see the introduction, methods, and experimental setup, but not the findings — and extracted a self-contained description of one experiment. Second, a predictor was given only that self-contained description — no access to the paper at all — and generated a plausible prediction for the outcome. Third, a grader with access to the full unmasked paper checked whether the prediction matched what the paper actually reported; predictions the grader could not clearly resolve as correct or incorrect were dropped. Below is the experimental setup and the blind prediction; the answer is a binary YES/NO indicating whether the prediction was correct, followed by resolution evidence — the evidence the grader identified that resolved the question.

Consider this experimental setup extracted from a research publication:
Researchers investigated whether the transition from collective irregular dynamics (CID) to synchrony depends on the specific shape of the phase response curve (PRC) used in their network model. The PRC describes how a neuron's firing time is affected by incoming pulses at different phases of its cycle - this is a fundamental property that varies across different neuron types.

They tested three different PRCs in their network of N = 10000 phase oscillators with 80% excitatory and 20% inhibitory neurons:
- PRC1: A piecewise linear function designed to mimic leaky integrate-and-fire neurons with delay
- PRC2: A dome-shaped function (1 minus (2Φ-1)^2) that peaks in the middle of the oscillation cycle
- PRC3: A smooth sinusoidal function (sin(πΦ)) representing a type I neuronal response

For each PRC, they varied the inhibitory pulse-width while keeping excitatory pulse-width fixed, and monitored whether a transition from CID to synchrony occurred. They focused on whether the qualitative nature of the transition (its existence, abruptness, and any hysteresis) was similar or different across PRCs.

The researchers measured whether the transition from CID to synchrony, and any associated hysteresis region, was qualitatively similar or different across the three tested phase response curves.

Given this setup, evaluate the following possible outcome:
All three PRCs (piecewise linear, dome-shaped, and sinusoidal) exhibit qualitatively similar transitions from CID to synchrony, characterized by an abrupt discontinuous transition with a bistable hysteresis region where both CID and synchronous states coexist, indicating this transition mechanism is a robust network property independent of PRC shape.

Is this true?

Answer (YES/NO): NO